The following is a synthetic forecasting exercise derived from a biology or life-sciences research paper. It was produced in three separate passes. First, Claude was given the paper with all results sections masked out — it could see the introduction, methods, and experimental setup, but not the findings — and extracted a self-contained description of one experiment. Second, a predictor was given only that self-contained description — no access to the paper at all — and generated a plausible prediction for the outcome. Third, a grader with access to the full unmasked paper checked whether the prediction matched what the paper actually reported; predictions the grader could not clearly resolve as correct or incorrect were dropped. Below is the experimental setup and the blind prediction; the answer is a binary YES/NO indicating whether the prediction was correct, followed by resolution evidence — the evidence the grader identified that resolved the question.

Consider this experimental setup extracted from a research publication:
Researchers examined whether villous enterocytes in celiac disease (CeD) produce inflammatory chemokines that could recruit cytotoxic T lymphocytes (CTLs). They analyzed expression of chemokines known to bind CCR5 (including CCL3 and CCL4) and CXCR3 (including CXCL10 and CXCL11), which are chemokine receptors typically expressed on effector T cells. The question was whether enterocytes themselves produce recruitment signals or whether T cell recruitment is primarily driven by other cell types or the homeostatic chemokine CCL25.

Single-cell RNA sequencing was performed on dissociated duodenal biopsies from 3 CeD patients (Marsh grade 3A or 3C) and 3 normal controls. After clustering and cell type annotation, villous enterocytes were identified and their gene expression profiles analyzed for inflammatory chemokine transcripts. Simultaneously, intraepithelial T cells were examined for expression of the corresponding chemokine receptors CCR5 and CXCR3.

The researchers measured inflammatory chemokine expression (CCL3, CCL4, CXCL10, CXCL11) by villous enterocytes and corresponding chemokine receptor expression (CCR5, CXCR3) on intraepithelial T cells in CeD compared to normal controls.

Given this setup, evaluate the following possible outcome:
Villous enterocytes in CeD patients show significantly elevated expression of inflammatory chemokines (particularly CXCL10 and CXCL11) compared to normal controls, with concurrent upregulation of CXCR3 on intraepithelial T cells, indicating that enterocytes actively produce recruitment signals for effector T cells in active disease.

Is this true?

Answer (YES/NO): YES